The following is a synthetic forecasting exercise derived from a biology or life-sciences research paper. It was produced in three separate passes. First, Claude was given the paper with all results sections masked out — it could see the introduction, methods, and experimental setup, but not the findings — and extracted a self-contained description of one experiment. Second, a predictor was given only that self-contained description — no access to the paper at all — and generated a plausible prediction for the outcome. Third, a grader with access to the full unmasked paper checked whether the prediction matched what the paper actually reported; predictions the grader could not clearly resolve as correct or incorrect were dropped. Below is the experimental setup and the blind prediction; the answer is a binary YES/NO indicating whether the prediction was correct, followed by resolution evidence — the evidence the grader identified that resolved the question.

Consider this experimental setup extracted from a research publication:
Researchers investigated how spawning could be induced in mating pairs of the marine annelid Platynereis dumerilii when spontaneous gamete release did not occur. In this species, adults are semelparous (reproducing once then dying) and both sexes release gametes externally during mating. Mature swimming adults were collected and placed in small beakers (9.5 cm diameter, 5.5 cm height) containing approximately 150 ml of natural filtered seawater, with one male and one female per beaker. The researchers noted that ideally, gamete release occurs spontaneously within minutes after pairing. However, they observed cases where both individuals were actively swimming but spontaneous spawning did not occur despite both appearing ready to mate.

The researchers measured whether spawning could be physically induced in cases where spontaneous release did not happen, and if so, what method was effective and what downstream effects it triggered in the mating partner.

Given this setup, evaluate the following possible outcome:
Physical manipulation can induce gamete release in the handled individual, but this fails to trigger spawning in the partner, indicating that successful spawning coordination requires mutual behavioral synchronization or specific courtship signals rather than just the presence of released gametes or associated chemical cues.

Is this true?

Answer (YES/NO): NO